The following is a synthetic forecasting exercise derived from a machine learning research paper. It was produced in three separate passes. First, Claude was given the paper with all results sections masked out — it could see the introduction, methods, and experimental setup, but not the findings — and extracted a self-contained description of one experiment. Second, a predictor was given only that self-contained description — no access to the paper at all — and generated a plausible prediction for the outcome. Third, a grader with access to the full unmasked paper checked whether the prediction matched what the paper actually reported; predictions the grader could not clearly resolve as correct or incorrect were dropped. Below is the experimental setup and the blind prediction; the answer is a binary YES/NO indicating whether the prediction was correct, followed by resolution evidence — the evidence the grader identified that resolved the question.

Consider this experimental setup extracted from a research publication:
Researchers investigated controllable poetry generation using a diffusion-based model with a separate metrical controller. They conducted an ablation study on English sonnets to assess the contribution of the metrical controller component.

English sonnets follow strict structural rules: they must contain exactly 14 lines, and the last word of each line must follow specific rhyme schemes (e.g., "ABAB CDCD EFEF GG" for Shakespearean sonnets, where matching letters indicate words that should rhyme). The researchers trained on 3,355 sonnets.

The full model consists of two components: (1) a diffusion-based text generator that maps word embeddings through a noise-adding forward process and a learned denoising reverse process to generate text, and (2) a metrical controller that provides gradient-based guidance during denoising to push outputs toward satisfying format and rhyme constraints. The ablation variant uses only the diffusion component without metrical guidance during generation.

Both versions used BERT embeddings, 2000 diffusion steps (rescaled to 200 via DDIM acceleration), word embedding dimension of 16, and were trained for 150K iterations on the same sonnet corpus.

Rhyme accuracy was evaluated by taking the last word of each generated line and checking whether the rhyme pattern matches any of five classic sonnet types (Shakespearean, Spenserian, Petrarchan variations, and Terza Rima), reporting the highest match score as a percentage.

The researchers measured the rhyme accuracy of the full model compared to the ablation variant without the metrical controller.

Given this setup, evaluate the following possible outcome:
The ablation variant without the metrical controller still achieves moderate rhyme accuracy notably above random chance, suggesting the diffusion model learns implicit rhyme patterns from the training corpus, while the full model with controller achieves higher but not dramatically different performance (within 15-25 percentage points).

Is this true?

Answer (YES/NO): NO